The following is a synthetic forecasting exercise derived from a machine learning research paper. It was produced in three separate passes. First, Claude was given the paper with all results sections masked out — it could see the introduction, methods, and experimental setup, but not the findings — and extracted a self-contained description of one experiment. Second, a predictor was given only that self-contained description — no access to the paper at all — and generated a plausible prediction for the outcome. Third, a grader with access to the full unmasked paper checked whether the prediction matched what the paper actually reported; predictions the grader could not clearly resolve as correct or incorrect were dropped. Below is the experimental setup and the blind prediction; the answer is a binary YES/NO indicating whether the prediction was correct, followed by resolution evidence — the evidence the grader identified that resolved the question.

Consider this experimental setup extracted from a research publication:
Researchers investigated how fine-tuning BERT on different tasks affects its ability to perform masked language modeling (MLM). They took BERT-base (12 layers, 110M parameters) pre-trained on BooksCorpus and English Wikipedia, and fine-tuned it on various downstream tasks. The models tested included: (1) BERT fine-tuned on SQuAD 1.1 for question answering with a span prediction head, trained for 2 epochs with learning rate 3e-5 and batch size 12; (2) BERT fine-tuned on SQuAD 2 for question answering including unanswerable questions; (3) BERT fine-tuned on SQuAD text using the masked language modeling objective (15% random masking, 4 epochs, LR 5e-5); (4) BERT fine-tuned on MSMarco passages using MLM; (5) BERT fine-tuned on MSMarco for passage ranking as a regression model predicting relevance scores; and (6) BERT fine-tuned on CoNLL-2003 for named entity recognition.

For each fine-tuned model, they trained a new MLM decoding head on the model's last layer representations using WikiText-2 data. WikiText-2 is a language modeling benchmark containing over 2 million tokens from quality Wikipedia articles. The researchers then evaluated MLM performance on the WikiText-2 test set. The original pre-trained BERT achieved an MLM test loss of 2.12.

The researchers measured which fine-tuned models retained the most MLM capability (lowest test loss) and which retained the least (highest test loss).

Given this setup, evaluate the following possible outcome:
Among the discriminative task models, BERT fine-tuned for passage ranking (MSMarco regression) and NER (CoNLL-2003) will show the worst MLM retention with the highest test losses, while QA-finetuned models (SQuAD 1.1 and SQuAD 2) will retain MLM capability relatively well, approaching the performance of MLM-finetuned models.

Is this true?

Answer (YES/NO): NO